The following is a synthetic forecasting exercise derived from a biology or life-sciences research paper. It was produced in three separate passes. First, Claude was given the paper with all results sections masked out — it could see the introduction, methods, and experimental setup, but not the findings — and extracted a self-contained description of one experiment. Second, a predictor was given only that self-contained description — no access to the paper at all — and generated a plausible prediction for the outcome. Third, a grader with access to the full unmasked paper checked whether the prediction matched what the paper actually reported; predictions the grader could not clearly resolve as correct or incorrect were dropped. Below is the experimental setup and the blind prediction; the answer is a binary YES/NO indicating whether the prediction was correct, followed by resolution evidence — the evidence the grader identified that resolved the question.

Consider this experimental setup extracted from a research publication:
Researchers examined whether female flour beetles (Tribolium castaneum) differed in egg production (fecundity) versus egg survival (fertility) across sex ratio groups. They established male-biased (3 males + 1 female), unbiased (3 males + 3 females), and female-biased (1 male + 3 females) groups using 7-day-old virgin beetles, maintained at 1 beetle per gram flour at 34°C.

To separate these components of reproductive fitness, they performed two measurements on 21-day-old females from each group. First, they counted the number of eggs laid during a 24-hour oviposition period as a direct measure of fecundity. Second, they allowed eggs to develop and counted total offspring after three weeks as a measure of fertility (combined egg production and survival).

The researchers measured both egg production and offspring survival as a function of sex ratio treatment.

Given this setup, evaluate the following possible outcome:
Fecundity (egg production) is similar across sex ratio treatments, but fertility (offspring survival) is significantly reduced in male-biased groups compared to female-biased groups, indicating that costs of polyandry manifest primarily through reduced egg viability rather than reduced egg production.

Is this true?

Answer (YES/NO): NO